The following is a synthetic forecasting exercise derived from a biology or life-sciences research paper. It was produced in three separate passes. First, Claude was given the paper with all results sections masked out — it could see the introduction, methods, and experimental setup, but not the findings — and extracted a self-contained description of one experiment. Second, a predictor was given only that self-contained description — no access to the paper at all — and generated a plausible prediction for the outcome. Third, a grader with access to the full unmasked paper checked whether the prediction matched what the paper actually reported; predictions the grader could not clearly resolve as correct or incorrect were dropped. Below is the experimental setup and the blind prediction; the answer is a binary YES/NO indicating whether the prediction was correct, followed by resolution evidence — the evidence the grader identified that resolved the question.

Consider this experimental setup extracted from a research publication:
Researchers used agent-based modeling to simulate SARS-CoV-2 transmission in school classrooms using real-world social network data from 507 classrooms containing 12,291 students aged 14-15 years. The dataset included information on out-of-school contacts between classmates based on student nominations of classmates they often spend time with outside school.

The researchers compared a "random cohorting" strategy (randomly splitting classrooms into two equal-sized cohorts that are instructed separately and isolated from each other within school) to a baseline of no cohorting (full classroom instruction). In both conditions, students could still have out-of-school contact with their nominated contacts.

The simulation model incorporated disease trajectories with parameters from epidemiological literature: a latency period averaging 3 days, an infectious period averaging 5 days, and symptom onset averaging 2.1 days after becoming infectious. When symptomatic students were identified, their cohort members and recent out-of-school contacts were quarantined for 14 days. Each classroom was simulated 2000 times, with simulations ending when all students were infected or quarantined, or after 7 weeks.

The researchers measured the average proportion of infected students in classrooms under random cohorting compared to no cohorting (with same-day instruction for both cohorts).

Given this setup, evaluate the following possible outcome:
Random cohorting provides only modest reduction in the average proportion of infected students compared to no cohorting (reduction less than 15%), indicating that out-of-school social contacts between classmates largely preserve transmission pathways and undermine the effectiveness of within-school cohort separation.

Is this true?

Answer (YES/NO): NO